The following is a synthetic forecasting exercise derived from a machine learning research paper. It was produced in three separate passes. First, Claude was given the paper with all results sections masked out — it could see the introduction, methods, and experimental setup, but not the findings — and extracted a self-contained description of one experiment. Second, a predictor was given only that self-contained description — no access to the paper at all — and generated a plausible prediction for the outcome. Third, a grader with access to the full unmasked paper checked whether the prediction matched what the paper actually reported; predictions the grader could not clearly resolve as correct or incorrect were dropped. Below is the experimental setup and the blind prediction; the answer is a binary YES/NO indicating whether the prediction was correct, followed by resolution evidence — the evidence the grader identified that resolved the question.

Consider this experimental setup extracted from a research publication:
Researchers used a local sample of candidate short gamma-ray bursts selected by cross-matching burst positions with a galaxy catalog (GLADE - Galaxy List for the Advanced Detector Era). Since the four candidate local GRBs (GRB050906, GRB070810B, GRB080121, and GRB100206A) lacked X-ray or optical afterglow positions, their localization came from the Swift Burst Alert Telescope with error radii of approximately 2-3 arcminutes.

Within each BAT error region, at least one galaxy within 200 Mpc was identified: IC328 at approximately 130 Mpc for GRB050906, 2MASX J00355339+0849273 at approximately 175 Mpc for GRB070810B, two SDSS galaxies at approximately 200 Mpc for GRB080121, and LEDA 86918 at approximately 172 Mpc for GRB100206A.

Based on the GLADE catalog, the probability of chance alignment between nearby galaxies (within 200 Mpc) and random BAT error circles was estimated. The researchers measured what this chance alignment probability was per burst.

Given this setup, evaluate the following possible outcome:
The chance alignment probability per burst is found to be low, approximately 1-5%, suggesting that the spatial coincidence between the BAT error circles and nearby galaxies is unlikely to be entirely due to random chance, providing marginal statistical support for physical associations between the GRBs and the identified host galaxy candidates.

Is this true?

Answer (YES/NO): YES